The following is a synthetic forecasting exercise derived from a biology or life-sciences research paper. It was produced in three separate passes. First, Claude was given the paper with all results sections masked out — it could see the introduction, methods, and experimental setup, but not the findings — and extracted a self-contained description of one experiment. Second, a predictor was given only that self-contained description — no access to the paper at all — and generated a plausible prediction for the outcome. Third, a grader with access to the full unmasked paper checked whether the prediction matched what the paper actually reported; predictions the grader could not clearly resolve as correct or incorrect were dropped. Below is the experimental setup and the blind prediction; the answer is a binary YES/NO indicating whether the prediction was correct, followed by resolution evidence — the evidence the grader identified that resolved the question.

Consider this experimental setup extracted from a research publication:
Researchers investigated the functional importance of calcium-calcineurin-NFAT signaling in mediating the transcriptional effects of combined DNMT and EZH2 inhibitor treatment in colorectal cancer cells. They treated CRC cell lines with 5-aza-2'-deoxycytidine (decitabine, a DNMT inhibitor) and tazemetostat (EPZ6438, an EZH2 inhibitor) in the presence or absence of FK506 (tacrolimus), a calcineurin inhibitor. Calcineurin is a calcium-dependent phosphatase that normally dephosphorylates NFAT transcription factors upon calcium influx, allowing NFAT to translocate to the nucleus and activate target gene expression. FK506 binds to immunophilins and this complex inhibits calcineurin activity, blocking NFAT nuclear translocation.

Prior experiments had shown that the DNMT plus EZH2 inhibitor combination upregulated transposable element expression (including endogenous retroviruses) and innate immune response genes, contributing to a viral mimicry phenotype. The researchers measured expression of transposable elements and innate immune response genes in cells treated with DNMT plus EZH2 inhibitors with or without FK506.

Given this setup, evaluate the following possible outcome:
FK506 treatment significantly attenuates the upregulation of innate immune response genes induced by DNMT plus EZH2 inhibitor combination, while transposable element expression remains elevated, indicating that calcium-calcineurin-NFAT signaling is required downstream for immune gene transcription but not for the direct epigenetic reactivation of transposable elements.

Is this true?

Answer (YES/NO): NO